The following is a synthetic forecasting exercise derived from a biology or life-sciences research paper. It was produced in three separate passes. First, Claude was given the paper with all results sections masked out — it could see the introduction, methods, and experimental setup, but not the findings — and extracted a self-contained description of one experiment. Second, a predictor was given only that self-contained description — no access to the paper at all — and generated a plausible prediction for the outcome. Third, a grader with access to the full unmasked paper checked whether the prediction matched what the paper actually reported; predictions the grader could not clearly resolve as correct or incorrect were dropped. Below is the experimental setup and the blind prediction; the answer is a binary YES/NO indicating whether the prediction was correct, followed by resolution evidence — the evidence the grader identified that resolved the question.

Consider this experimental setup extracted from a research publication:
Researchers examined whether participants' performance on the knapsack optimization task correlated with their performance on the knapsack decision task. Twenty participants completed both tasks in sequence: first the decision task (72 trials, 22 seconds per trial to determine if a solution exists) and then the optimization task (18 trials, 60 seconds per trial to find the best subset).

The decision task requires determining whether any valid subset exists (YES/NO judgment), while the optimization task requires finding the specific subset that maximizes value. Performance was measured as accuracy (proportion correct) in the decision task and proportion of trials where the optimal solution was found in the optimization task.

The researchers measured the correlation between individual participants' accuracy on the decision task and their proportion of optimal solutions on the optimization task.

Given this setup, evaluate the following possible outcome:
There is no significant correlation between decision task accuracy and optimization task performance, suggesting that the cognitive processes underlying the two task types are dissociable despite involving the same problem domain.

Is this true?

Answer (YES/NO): NO